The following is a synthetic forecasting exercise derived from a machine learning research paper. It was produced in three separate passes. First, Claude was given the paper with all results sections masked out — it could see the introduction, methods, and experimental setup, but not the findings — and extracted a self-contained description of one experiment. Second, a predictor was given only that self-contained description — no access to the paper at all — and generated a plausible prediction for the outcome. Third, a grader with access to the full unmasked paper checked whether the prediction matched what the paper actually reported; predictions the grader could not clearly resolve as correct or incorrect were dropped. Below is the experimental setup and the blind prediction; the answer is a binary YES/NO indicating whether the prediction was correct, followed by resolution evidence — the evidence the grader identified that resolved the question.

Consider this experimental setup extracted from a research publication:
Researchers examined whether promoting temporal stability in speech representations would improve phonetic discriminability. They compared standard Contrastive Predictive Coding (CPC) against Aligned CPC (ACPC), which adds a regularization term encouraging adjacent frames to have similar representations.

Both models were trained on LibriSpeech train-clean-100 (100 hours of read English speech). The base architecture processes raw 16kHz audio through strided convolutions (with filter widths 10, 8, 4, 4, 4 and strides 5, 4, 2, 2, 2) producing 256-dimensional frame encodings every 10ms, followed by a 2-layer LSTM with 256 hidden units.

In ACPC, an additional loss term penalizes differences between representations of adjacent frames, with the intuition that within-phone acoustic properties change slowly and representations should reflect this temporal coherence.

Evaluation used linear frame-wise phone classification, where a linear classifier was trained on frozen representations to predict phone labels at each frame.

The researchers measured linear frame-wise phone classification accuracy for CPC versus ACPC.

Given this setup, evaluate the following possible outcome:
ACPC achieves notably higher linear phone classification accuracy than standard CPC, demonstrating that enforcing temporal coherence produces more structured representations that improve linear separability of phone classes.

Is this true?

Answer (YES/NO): NO